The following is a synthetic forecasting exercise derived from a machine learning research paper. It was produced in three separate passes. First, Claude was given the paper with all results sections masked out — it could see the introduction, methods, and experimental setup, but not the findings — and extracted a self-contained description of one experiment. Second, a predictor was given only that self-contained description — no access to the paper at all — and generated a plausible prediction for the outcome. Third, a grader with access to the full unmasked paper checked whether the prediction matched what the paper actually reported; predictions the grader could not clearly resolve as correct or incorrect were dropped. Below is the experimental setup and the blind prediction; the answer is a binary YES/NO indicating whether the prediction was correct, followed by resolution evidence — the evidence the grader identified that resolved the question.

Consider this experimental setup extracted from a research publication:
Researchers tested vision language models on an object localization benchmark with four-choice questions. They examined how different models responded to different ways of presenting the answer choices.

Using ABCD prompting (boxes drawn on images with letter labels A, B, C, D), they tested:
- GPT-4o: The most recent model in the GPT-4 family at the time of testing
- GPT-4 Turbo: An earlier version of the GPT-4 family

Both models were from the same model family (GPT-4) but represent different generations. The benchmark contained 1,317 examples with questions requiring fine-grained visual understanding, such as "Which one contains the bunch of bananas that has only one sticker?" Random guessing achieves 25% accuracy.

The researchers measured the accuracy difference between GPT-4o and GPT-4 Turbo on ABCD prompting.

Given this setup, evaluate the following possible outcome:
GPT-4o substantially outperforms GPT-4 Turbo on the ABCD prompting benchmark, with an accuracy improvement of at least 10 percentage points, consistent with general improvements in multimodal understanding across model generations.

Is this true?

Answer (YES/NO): YES